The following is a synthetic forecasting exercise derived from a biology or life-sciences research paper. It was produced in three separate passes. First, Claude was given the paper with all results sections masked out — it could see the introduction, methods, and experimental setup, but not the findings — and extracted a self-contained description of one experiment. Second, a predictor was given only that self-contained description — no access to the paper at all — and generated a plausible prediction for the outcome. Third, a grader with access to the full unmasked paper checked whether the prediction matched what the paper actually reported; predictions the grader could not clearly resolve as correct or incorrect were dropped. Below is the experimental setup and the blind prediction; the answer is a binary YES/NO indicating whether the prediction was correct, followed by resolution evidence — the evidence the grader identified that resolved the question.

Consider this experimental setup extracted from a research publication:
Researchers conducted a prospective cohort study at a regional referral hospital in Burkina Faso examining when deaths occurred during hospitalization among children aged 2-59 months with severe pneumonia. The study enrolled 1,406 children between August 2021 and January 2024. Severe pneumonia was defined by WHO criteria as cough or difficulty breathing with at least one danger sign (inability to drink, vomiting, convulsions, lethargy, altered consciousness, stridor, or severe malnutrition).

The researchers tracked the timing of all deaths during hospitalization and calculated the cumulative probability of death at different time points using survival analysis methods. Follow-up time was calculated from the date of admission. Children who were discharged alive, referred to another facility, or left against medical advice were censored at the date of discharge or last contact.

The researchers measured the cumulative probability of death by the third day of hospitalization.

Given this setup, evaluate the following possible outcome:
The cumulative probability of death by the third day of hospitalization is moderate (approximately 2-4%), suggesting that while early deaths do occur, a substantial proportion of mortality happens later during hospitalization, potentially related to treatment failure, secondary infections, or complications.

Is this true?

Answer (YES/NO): NO